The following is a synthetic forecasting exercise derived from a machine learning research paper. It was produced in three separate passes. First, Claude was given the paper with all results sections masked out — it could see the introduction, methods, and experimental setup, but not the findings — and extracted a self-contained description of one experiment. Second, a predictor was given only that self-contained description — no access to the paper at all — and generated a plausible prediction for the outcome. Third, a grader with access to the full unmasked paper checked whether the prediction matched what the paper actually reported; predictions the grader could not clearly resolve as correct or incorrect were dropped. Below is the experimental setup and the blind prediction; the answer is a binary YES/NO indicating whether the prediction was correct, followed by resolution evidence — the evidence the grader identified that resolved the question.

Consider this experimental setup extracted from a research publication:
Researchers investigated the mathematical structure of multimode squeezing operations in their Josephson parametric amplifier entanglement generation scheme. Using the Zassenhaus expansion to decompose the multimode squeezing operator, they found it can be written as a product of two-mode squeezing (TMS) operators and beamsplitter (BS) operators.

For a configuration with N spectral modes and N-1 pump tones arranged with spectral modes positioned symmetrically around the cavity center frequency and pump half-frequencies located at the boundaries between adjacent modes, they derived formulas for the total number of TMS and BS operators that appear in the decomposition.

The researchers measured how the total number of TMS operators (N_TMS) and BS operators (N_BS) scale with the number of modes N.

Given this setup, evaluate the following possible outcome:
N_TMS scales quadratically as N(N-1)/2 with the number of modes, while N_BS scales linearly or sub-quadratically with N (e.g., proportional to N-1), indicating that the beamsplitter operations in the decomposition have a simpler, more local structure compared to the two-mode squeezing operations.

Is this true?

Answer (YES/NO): NO